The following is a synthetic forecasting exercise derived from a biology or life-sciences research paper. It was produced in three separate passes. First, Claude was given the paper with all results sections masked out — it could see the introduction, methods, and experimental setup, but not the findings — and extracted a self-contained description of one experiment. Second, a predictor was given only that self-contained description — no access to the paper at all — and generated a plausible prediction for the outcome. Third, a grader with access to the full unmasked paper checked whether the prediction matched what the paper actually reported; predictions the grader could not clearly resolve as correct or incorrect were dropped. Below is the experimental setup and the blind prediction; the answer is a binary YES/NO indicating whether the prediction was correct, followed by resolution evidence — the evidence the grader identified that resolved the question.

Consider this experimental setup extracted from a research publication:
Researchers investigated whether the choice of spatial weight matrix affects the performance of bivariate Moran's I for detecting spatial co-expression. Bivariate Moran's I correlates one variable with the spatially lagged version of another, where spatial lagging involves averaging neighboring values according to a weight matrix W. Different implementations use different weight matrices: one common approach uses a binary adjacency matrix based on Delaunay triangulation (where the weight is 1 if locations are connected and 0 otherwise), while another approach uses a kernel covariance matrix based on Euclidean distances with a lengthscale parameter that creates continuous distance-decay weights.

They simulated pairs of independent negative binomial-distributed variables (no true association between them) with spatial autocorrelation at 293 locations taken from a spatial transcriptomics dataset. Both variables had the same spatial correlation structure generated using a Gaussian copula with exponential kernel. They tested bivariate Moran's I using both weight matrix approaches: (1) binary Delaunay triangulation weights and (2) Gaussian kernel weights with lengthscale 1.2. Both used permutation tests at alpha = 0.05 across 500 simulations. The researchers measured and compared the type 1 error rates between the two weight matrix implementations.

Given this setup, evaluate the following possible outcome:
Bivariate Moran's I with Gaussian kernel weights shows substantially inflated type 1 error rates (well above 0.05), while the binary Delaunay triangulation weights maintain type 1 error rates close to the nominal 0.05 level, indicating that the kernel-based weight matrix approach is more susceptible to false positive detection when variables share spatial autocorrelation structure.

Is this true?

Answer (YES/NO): NO